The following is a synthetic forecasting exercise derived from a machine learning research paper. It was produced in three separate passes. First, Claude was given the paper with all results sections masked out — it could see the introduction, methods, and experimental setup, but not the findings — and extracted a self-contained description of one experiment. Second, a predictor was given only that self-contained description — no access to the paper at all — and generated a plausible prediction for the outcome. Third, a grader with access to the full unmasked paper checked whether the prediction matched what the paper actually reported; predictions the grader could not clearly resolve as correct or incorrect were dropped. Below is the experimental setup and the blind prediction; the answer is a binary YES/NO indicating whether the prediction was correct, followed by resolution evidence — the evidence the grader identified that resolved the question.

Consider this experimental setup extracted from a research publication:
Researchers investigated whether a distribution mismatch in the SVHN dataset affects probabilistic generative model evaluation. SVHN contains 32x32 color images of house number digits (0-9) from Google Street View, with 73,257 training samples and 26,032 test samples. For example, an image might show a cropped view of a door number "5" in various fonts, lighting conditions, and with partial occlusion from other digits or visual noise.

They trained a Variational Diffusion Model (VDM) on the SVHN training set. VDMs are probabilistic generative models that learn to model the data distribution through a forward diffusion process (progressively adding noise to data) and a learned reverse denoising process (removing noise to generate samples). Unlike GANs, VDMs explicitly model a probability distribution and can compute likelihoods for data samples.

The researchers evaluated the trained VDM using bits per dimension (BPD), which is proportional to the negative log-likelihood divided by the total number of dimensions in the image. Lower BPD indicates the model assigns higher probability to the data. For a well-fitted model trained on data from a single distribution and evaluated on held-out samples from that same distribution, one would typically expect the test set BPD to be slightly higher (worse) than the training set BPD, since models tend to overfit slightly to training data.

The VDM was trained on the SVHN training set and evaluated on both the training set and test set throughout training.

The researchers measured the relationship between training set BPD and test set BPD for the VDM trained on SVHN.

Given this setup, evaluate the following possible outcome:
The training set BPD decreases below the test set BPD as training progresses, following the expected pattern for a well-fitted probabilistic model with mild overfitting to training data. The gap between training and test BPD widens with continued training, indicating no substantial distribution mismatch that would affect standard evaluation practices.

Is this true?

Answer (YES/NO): NO